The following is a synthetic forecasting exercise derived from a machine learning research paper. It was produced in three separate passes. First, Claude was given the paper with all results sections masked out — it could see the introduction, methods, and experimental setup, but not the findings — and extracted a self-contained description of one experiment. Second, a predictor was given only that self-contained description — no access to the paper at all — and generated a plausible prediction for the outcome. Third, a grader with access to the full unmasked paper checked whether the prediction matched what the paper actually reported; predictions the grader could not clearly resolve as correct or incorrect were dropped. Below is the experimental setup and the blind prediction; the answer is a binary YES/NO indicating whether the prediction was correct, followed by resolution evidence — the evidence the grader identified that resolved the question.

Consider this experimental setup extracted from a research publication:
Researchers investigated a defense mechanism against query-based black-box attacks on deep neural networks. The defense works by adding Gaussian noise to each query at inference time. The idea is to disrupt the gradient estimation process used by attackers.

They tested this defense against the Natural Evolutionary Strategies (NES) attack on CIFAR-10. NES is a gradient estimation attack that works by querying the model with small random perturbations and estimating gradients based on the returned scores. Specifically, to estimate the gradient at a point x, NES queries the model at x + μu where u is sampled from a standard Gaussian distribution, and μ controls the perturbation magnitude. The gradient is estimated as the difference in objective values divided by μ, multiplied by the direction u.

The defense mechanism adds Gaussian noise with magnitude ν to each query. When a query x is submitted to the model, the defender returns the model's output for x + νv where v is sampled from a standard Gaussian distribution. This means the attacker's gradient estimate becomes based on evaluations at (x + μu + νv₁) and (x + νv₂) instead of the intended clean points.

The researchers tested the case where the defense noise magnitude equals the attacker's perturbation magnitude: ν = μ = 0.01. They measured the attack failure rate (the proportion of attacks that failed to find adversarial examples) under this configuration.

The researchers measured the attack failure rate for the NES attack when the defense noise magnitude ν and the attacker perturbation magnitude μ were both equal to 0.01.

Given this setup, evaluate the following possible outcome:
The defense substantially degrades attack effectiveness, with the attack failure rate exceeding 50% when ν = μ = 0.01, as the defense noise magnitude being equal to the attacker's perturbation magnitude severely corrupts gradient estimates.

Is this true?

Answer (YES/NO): NO